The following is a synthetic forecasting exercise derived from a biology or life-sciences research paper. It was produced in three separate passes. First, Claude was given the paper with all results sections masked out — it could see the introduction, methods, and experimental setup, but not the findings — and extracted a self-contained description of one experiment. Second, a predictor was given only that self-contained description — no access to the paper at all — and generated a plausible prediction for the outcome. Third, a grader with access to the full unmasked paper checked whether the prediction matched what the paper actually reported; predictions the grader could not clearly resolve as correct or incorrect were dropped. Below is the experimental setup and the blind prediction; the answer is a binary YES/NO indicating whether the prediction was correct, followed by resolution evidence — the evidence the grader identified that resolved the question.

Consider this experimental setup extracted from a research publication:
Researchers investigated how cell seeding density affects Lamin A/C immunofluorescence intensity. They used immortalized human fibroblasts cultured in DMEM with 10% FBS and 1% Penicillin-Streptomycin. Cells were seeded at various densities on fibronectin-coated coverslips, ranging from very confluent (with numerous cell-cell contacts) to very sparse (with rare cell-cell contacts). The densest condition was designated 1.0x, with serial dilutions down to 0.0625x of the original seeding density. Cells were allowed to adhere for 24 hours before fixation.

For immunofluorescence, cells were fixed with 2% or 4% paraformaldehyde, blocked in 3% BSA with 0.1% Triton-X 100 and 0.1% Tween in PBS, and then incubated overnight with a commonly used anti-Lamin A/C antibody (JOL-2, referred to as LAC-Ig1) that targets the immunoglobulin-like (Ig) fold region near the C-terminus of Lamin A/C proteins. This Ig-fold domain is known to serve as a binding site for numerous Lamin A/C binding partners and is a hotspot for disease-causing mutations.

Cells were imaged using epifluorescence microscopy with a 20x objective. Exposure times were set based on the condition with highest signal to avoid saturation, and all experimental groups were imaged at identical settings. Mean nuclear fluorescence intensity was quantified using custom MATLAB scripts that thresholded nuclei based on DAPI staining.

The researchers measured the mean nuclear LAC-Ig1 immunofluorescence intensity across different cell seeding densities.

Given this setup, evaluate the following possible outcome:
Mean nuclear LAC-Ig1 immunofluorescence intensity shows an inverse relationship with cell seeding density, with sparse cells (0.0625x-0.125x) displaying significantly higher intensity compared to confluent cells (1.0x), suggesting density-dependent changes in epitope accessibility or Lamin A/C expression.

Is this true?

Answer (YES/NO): YES